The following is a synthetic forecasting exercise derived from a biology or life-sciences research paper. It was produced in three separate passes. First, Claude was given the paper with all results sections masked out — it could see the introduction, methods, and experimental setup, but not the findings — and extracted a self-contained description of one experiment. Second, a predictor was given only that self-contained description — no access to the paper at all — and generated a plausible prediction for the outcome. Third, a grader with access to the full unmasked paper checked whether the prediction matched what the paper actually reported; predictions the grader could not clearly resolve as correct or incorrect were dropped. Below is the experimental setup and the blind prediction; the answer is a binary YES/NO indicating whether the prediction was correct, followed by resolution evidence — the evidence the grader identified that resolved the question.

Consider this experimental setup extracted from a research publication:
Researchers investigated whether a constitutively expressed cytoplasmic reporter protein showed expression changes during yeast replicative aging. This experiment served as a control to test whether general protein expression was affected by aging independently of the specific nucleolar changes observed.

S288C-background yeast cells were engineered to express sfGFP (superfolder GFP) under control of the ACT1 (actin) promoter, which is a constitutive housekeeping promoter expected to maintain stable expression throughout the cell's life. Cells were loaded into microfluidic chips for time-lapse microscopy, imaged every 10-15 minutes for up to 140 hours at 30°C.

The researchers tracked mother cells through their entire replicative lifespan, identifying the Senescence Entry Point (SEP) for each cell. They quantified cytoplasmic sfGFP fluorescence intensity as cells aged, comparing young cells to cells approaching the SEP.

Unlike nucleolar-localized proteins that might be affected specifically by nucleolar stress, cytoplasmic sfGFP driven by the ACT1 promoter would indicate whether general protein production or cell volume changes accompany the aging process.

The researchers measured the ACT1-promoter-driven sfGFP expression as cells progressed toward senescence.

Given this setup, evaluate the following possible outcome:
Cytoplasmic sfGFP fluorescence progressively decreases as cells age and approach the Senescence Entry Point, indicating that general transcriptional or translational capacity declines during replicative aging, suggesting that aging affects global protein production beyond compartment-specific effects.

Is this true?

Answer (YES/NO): NO